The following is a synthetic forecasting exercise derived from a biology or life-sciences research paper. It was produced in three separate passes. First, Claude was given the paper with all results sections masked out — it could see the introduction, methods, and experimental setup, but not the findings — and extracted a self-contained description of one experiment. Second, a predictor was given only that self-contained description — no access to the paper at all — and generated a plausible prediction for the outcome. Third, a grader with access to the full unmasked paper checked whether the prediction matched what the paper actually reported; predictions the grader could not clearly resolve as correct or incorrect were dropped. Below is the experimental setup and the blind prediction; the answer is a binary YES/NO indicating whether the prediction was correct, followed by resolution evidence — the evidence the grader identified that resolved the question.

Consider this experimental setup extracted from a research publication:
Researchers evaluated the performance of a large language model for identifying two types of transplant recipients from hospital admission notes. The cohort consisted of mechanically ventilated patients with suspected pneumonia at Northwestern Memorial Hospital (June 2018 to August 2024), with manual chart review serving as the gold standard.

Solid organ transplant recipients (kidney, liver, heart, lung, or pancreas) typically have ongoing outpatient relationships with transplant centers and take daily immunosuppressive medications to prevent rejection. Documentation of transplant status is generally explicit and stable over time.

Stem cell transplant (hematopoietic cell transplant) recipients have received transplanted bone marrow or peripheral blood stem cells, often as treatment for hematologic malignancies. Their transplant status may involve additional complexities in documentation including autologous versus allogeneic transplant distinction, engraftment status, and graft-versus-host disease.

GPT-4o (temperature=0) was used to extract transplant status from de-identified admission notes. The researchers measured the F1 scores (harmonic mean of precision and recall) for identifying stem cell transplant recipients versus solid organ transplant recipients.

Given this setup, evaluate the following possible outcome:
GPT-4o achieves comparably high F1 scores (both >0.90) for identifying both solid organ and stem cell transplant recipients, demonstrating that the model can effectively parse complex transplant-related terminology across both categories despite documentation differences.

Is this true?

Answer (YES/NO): YES